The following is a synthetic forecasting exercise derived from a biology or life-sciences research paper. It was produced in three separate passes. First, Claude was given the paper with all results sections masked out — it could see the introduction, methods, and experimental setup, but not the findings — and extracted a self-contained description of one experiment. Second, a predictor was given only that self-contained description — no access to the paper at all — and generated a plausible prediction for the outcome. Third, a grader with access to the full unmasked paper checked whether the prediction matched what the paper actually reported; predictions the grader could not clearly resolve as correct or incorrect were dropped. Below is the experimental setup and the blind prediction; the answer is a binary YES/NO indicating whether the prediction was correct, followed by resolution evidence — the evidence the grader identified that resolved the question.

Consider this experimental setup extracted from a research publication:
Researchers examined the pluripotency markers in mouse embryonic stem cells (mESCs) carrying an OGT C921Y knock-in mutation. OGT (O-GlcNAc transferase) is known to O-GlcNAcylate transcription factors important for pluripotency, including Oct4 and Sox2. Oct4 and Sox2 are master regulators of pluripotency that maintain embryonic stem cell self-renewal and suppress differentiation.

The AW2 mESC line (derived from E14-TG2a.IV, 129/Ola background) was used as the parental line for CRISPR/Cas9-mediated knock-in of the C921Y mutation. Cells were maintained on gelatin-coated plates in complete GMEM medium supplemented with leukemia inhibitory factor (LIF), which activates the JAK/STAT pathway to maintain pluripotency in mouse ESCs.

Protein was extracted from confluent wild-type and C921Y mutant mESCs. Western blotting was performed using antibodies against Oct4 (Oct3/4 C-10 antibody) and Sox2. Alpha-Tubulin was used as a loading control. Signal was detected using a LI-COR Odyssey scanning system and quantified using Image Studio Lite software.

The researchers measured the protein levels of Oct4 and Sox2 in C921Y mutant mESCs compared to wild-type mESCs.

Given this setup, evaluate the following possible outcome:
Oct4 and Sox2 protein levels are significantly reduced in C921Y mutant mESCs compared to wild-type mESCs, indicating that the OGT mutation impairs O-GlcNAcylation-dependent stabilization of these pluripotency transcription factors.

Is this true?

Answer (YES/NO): NO